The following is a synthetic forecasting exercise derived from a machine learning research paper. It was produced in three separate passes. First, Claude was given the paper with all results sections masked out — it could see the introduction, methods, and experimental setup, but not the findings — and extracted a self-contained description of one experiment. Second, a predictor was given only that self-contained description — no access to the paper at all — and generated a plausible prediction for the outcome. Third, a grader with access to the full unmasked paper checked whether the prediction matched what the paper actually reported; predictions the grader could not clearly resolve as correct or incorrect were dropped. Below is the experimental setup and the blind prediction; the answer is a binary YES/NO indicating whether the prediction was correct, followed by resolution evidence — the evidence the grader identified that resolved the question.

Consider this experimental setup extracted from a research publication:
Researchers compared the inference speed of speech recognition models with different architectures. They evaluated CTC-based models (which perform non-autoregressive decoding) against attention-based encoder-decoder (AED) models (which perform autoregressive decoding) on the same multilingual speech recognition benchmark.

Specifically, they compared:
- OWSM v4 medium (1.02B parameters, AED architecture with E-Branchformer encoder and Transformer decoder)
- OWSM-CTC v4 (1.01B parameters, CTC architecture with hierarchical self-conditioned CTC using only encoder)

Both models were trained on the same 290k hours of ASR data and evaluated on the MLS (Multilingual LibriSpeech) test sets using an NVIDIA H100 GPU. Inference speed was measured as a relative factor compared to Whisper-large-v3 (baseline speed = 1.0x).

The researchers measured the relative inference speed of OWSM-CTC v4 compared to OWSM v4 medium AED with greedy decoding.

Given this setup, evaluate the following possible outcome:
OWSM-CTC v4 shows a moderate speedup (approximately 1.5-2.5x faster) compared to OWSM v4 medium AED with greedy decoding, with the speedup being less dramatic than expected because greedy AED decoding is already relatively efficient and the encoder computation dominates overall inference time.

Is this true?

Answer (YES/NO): NO